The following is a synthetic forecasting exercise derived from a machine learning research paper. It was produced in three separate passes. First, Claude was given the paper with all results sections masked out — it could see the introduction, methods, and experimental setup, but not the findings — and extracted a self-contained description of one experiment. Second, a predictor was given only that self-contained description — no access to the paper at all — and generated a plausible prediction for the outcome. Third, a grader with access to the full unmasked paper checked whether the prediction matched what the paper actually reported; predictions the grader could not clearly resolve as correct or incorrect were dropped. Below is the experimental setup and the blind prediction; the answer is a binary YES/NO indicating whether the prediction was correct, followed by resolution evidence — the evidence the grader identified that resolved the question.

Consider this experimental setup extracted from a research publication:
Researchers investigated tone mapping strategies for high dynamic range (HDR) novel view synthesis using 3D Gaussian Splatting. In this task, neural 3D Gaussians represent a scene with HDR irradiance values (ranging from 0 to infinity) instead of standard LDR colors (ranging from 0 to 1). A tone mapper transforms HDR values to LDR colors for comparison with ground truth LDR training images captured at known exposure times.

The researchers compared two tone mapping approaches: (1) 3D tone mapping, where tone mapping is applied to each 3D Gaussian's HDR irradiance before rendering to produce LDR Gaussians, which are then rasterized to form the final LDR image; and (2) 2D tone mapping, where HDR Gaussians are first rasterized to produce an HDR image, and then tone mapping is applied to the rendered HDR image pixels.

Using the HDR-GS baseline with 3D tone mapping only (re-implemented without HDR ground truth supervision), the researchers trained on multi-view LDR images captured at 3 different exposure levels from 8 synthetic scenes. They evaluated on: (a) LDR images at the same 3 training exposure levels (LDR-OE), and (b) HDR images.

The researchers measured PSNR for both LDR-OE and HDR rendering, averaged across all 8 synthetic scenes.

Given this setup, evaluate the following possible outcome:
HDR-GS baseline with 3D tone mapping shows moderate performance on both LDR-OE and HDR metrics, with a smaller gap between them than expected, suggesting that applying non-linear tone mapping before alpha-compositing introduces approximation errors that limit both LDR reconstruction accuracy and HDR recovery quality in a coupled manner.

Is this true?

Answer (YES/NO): NO